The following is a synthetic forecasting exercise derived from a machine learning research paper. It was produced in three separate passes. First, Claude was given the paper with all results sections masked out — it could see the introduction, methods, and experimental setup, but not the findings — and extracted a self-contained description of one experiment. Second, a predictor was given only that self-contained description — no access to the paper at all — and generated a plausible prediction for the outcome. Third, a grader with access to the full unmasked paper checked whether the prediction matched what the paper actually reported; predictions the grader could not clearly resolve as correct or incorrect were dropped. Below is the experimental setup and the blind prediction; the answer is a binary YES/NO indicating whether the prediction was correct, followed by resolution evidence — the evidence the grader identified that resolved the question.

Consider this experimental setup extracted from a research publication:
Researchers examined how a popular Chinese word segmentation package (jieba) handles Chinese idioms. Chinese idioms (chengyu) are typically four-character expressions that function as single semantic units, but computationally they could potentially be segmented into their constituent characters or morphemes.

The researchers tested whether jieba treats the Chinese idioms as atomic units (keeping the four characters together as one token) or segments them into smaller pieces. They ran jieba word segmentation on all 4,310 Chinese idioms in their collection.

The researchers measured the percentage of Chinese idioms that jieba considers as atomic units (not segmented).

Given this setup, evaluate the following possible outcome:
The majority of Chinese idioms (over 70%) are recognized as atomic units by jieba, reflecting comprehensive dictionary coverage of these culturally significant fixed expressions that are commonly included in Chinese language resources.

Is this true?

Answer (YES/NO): YES